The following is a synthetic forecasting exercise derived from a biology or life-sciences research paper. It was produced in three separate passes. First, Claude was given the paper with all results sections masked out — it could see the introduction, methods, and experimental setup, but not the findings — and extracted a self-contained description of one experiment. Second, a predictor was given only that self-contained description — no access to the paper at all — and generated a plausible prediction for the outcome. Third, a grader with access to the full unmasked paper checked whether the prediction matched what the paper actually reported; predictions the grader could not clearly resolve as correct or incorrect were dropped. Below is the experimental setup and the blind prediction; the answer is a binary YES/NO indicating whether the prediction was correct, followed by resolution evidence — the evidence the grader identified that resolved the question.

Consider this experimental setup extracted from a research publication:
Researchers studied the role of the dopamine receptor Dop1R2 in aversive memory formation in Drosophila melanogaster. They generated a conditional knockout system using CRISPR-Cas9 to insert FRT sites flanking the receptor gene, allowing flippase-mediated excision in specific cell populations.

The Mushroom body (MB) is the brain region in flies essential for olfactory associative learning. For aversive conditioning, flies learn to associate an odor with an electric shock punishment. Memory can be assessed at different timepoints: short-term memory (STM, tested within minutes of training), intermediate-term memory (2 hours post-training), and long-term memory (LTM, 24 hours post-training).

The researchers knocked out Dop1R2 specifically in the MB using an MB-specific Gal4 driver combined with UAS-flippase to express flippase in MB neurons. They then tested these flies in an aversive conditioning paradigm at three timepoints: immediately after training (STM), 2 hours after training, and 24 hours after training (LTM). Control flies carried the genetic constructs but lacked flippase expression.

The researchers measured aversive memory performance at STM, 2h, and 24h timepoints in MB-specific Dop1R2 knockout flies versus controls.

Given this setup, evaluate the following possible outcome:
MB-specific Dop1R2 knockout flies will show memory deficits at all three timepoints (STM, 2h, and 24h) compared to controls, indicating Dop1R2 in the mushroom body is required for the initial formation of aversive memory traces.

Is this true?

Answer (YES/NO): NO